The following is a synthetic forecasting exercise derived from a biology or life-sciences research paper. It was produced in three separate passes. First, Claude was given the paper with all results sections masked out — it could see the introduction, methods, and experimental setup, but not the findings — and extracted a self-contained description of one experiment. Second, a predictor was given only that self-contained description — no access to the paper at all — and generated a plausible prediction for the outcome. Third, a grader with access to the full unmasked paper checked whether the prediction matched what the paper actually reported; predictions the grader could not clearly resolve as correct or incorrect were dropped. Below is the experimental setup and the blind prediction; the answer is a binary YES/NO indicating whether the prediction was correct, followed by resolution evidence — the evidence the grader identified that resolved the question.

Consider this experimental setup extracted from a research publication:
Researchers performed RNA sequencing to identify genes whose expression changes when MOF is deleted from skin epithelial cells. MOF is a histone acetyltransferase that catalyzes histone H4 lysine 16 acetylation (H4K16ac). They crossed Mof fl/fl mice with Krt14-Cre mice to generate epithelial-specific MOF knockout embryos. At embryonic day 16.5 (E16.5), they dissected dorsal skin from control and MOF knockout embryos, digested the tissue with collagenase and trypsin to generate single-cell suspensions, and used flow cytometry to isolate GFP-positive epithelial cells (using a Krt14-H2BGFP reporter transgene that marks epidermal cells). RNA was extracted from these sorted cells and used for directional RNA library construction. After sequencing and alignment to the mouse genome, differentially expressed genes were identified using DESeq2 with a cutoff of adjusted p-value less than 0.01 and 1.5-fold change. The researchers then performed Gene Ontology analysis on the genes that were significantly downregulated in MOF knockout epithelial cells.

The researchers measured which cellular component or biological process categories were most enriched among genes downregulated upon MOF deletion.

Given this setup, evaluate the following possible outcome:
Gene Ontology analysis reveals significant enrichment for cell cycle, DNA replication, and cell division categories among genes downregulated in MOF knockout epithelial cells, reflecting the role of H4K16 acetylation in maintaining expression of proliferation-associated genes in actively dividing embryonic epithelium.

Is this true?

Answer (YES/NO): NO